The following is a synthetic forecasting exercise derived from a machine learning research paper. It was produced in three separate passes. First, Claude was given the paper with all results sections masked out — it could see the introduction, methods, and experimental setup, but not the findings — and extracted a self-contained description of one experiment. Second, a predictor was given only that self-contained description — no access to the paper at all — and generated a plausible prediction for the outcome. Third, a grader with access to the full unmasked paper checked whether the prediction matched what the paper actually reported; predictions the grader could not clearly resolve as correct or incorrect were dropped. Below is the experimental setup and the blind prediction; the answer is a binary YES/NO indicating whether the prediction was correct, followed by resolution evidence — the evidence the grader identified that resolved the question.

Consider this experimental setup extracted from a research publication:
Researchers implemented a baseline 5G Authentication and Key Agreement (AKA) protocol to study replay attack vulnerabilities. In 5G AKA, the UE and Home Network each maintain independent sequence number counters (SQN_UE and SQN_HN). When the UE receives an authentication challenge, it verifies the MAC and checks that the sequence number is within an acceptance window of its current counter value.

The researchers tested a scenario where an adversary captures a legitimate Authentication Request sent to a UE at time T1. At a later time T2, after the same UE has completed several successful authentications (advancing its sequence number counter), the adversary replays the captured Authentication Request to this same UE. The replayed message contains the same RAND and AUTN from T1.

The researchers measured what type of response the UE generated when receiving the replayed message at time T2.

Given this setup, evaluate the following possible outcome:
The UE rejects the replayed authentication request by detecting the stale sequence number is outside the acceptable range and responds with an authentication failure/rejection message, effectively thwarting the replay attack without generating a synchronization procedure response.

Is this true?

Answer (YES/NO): NO